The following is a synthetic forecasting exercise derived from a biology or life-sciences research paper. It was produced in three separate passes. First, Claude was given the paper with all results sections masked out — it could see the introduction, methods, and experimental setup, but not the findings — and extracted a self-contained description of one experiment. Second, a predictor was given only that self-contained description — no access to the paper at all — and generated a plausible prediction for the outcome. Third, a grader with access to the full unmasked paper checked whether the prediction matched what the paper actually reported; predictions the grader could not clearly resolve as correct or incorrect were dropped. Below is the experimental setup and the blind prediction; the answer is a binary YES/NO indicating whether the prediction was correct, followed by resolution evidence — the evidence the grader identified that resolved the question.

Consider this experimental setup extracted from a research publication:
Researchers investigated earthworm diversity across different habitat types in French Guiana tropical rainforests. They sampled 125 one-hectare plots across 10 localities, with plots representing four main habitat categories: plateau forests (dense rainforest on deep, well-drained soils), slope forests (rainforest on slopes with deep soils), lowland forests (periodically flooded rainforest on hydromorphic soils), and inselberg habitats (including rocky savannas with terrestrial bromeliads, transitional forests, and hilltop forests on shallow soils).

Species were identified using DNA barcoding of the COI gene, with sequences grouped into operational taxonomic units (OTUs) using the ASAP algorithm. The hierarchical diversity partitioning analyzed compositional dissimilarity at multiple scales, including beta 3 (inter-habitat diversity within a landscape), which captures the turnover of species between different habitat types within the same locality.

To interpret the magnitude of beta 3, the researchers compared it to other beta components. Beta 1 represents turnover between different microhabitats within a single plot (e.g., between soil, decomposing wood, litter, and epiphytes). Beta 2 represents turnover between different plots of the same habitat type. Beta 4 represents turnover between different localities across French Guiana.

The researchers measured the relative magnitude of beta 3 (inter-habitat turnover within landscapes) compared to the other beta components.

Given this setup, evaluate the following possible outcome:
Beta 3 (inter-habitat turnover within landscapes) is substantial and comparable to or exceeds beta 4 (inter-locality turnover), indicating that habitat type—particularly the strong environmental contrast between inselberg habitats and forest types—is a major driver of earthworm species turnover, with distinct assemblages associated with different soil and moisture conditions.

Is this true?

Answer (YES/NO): NO